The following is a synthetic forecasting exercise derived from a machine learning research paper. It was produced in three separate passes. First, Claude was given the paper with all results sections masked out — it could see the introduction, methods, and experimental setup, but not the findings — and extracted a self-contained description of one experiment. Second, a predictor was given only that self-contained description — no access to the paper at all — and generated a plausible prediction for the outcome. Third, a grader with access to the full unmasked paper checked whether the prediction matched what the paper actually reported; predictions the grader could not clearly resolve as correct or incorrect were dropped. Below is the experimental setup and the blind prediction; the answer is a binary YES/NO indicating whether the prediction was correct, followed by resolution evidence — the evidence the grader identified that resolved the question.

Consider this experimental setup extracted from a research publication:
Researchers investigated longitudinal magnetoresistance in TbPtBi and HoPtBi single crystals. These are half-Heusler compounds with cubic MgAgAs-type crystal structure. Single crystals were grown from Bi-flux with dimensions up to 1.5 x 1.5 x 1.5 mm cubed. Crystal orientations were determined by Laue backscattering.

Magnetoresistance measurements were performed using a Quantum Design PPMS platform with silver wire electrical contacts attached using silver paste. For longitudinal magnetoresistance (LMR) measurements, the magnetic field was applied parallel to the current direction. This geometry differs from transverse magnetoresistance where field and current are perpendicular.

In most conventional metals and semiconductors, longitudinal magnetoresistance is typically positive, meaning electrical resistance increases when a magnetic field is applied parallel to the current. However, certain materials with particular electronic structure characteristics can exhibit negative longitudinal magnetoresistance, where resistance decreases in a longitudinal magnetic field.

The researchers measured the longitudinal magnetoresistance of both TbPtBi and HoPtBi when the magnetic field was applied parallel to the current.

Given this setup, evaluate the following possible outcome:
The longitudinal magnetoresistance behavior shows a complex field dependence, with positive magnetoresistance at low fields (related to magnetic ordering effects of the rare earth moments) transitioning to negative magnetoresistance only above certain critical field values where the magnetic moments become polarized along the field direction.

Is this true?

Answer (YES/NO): NO